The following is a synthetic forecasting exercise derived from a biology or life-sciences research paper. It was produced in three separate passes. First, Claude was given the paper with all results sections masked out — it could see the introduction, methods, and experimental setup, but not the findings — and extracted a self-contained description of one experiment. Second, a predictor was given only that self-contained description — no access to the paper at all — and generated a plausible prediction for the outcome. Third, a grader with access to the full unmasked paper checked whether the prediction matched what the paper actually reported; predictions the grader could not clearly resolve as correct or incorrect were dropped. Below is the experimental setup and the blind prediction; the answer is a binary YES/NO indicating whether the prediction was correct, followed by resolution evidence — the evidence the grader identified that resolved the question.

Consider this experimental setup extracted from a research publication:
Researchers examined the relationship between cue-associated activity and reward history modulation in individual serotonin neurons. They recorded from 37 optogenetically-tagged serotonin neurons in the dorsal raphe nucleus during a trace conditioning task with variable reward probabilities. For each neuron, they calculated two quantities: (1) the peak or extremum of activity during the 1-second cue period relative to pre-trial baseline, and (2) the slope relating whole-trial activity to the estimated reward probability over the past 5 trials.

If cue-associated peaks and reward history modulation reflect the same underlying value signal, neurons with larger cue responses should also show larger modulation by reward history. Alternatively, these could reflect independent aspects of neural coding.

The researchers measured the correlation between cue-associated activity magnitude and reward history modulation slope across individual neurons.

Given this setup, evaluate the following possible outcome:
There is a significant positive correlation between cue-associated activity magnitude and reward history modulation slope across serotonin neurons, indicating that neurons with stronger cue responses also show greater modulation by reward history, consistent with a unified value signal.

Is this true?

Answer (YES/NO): YES